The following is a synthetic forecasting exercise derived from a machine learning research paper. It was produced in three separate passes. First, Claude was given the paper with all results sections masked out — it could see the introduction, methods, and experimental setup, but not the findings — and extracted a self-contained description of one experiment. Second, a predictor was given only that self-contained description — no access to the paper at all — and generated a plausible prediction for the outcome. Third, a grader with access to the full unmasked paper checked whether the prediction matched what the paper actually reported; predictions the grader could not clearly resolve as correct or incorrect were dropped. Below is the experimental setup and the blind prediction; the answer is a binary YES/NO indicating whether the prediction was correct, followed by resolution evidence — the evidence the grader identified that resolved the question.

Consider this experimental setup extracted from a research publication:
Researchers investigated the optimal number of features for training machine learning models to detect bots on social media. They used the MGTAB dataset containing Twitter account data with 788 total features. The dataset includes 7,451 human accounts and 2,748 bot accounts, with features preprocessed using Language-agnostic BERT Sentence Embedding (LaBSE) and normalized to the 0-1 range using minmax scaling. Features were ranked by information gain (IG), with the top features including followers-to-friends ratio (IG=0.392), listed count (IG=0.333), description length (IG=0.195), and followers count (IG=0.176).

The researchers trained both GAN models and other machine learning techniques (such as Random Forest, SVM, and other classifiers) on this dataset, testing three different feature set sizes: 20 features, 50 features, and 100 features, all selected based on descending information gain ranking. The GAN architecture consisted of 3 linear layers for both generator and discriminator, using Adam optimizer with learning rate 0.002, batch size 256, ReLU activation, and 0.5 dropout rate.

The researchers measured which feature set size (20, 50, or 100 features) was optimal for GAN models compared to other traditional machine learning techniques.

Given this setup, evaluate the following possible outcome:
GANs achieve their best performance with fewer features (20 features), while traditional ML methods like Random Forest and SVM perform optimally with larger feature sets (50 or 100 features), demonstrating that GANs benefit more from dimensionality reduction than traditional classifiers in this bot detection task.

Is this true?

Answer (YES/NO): NO